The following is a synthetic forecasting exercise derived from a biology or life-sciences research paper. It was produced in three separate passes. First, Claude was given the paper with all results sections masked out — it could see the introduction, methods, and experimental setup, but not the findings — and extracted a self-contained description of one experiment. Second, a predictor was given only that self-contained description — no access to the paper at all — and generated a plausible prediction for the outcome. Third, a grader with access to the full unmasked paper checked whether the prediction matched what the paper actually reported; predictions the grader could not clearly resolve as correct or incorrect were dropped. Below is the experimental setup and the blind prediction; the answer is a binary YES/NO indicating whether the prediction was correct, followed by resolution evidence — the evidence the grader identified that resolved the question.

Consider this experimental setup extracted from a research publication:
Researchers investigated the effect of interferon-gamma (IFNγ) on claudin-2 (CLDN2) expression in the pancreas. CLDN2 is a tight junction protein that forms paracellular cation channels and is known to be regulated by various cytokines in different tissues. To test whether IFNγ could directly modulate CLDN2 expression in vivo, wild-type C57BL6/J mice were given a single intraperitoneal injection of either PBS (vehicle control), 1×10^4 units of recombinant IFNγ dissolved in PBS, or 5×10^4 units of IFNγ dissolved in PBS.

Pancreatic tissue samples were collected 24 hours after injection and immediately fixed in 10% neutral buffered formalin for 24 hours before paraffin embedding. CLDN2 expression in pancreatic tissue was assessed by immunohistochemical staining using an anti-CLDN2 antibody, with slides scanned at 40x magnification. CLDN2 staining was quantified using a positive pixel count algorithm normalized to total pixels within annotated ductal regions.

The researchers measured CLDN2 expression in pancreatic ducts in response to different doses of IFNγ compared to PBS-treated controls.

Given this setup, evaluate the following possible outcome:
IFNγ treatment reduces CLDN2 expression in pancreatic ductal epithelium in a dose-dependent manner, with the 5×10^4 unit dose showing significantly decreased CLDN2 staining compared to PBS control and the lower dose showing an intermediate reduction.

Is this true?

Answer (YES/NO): NO